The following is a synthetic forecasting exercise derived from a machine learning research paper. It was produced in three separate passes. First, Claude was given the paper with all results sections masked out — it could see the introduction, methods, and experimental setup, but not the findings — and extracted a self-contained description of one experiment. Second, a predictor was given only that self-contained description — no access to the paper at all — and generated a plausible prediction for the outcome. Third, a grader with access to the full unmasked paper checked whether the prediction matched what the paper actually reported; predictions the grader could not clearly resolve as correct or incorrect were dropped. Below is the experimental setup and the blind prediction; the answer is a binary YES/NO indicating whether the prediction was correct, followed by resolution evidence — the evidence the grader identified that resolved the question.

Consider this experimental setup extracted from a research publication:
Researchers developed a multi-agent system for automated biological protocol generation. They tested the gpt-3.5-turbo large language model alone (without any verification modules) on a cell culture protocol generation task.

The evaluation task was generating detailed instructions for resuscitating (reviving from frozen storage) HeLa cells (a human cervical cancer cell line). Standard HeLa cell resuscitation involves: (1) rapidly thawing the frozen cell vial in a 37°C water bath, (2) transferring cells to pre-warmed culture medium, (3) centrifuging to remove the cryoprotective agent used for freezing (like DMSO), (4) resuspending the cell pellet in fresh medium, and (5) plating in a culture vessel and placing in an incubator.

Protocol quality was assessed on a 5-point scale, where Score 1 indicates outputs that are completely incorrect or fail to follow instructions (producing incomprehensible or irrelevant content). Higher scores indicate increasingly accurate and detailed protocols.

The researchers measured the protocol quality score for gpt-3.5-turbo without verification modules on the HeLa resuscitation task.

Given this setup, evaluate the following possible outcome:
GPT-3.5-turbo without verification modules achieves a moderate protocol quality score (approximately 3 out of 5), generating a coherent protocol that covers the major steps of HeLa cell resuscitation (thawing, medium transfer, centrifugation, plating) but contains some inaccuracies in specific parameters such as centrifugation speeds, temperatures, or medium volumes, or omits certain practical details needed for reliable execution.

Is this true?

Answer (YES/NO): NO